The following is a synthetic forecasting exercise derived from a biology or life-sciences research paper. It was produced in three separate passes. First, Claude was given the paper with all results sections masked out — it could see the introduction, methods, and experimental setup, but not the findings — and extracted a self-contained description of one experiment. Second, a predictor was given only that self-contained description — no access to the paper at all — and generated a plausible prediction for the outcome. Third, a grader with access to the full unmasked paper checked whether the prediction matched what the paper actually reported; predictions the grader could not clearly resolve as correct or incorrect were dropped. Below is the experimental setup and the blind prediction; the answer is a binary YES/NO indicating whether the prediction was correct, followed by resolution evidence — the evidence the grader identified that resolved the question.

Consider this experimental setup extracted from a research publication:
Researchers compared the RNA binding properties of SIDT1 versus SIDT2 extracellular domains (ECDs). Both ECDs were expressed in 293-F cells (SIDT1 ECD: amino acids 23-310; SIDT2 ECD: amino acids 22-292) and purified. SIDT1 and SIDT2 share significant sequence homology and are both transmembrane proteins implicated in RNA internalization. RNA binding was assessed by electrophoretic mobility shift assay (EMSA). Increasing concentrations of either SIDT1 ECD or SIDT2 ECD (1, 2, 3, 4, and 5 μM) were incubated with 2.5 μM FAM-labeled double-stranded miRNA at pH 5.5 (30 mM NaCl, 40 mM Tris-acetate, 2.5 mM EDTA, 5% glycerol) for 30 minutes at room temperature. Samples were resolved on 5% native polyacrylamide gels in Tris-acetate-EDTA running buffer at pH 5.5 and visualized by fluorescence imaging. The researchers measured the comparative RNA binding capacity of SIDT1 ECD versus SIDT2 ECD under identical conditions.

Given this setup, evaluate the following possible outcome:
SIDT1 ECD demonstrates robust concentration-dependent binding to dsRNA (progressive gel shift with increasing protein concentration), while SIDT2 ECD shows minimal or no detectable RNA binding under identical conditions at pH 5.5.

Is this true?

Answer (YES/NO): NO